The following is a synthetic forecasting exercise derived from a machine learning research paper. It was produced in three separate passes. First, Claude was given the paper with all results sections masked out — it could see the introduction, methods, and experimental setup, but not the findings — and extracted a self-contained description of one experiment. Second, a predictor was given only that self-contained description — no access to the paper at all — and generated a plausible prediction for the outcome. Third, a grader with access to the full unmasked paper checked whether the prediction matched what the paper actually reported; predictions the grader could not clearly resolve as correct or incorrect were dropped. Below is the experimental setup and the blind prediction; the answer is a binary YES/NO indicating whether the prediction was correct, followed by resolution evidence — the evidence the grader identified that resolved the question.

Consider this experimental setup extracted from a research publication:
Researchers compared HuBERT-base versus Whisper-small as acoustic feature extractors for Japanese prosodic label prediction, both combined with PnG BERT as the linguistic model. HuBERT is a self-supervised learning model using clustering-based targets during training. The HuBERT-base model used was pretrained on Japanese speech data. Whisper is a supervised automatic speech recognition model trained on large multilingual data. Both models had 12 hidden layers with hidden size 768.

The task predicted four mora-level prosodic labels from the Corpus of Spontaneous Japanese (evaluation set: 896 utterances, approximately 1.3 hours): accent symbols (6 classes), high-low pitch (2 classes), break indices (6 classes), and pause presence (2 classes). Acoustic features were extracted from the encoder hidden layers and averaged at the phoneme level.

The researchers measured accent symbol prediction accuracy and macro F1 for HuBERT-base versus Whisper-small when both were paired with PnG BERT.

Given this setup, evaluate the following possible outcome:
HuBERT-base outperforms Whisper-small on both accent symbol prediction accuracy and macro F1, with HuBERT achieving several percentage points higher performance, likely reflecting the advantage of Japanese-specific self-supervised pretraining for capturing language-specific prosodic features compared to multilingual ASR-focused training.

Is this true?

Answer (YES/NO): NO